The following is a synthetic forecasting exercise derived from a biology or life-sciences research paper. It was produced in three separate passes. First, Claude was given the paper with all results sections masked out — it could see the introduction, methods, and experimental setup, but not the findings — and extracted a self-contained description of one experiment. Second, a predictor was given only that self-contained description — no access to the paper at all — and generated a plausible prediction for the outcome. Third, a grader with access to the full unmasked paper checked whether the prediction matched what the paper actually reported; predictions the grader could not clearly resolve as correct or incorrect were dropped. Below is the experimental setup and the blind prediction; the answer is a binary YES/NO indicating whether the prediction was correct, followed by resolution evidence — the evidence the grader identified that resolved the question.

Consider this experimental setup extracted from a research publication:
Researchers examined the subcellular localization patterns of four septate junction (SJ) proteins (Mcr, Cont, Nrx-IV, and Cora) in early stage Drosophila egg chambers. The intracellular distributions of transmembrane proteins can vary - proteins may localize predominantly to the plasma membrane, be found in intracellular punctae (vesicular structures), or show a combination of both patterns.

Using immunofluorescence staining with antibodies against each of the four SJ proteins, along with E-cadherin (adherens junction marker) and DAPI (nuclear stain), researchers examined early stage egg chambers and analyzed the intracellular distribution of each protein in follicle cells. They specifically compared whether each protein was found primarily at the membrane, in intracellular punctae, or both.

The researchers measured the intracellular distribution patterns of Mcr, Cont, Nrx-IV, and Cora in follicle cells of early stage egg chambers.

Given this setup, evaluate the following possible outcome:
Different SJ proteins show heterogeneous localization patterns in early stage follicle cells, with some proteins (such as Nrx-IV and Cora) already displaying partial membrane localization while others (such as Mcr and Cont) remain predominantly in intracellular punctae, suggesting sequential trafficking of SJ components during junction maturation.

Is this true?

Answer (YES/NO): NO